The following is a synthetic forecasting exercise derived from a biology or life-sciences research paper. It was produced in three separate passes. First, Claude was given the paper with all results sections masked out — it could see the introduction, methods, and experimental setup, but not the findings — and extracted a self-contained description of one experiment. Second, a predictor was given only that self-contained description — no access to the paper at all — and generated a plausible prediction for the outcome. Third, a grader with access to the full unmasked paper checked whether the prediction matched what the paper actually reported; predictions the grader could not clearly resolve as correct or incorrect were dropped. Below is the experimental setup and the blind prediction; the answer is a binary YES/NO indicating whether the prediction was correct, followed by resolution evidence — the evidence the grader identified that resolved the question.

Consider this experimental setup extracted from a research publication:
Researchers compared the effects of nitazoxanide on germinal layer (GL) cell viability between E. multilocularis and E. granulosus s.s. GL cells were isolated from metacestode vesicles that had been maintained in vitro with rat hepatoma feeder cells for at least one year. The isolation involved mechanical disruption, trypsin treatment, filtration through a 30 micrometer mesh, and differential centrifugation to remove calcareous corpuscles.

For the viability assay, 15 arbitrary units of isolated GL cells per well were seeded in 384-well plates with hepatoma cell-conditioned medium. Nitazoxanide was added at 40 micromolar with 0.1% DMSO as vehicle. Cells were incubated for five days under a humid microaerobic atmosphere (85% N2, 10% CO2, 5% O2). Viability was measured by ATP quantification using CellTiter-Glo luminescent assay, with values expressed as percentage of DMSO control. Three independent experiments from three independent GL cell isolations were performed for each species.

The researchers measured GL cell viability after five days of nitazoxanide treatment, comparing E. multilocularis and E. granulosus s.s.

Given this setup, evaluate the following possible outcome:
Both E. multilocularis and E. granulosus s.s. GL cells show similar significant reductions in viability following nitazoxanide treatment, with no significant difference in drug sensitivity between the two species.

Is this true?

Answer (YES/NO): NO